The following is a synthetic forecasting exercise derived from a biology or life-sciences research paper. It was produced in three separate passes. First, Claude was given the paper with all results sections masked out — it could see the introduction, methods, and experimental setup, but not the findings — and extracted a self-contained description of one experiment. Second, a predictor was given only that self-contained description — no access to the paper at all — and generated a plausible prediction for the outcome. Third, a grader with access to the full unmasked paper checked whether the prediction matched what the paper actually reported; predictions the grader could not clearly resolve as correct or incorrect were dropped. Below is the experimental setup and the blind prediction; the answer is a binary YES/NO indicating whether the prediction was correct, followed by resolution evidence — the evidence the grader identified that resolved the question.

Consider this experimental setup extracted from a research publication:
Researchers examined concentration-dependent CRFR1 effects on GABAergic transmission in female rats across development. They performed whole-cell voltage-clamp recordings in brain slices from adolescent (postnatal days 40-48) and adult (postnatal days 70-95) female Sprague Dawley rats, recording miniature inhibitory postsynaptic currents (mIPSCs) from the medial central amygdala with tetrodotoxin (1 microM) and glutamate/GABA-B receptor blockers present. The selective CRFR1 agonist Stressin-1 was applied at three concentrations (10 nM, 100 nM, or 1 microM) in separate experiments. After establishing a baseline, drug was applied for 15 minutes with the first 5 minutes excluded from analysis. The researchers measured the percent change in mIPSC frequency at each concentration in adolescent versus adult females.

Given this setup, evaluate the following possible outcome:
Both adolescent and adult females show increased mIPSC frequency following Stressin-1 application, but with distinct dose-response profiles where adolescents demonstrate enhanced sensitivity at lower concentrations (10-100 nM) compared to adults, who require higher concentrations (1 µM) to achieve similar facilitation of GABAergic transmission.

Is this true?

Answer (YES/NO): NO